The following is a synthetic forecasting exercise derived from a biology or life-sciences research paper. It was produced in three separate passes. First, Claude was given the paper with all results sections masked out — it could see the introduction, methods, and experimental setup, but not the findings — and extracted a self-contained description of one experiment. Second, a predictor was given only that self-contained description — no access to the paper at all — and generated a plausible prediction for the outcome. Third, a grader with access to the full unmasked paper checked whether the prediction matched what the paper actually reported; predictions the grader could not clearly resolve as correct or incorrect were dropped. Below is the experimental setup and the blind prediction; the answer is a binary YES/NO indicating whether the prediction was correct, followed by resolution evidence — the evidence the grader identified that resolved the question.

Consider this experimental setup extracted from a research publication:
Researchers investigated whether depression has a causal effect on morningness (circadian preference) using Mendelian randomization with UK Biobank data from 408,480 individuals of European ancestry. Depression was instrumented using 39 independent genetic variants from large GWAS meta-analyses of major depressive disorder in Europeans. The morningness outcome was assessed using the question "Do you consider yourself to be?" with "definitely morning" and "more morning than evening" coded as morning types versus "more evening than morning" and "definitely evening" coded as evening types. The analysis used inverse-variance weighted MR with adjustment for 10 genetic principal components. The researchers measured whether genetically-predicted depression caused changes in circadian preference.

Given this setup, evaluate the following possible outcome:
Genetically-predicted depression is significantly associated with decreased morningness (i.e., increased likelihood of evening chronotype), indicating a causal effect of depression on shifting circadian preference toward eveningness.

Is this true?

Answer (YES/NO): NO